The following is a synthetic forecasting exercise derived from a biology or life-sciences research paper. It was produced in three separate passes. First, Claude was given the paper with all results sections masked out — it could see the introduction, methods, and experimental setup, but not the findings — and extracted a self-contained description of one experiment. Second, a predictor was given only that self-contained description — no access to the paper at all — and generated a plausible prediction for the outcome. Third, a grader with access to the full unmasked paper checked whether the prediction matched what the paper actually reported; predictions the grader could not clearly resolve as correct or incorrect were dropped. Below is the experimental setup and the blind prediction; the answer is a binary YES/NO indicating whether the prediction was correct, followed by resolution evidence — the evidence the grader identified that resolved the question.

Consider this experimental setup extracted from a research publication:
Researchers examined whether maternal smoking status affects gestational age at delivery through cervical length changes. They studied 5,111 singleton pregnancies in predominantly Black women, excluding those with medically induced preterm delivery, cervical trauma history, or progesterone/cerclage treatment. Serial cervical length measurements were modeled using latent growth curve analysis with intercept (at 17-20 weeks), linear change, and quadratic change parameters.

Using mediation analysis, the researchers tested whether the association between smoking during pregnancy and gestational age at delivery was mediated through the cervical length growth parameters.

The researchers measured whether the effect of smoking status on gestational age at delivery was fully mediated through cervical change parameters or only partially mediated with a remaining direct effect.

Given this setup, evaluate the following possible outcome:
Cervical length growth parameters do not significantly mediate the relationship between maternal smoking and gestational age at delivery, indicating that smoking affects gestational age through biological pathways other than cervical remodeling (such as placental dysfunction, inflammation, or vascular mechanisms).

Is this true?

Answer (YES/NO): NO